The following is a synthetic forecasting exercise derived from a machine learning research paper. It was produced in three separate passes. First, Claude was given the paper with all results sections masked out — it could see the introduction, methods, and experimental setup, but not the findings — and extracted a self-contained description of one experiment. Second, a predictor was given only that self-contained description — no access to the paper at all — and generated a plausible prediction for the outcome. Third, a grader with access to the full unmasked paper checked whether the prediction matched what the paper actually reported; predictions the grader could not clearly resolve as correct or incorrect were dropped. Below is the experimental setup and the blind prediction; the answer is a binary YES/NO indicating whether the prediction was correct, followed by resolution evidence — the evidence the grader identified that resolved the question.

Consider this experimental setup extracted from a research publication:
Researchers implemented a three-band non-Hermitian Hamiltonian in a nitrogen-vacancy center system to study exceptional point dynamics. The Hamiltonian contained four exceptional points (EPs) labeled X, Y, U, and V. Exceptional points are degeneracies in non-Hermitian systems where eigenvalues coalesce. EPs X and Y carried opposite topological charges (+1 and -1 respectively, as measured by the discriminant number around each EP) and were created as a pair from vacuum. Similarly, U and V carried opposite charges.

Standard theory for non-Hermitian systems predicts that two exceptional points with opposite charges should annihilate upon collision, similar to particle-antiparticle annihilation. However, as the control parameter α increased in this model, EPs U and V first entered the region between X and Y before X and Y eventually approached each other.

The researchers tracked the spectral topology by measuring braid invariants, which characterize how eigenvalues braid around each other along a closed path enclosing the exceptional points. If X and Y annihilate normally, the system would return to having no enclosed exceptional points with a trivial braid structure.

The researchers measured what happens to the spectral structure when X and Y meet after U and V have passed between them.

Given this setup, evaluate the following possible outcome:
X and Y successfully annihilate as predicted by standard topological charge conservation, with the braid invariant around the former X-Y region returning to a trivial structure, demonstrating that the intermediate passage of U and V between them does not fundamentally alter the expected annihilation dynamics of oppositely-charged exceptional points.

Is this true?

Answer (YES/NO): NO